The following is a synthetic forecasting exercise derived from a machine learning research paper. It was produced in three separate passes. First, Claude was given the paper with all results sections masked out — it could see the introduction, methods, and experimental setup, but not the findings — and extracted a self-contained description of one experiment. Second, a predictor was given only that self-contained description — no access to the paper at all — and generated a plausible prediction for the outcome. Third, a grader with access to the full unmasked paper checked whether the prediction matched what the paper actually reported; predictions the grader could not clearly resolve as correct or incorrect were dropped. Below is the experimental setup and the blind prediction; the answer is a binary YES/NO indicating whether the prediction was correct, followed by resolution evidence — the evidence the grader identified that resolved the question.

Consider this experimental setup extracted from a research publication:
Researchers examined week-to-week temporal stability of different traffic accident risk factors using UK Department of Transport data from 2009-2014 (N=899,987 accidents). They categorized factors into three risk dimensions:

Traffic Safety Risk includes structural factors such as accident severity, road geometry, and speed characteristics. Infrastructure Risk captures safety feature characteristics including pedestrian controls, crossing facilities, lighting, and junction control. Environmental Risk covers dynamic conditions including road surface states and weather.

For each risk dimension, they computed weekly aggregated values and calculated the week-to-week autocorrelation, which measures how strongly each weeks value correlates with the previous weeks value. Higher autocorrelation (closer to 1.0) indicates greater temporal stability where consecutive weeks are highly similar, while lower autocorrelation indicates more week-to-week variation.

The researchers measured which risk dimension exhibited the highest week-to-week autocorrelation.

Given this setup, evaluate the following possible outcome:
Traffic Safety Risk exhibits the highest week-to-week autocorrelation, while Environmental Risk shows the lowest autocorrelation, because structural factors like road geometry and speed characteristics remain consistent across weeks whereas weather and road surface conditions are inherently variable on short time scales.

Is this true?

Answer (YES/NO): NO